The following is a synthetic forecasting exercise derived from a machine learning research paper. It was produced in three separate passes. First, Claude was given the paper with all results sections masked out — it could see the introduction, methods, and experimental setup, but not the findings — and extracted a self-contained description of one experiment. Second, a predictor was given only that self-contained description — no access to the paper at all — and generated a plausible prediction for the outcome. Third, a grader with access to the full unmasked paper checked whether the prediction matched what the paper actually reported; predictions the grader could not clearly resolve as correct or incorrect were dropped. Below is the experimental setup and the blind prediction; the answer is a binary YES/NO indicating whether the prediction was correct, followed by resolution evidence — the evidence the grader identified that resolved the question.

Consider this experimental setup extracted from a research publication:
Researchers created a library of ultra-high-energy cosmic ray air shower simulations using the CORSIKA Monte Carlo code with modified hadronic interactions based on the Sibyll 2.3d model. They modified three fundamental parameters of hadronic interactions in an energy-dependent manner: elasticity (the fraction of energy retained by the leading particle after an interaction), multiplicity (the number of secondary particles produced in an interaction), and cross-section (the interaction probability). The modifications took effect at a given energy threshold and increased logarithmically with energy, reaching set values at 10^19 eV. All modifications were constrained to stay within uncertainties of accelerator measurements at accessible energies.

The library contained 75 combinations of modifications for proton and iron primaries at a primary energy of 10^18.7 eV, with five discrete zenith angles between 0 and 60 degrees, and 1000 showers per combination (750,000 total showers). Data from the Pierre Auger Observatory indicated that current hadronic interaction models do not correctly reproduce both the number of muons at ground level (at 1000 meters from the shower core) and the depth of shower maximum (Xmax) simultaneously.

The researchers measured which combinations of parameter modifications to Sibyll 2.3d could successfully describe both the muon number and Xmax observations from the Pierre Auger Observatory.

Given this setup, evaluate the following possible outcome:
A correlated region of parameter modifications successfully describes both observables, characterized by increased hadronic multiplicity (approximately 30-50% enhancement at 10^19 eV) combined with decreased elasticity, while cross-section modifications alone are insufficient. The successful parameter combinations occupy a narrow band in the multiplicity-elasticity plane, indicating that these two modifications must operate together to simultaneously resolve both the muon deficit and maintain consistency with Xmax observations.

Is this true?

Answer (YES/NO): NO